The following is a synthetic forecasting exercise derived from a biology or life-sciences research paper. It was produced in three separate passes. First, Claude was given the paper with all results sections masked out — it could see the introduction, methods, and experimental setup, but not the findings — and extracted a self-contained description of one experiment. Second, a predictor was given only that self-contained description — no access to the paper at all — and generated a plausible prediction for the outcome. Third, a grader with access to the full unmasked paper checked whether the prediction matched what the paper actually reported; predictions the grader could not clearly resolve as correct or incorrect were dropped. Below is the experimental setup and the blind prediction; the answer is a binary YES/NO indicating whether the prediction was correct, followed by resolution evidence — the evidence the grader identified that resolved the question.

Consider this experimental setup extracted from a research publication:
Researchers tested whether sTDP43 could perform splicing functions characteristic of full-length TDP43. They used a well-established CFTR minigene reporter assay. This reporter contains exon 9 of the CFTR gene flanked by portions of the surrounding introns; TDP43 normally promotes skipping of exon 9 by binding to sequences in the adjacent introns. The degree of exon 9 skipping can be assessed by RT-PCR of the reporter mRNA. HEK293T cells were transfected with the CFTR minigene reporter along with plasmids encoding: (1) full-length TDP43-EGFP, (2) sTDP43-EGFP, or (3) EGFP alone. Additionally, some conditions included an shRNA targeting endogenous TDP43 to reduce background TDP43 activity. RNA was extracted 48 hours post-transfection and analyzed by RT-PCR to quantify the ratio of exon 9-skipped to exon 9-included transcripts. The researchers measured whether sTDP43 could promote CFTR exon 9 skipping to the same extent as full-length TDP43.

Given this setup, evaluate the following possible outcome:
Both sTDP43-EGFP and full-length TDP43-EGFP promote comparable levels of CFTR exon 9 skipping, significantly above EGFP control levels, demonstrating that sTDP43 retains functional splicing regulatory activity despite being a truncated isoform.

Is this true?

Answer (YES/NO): NO